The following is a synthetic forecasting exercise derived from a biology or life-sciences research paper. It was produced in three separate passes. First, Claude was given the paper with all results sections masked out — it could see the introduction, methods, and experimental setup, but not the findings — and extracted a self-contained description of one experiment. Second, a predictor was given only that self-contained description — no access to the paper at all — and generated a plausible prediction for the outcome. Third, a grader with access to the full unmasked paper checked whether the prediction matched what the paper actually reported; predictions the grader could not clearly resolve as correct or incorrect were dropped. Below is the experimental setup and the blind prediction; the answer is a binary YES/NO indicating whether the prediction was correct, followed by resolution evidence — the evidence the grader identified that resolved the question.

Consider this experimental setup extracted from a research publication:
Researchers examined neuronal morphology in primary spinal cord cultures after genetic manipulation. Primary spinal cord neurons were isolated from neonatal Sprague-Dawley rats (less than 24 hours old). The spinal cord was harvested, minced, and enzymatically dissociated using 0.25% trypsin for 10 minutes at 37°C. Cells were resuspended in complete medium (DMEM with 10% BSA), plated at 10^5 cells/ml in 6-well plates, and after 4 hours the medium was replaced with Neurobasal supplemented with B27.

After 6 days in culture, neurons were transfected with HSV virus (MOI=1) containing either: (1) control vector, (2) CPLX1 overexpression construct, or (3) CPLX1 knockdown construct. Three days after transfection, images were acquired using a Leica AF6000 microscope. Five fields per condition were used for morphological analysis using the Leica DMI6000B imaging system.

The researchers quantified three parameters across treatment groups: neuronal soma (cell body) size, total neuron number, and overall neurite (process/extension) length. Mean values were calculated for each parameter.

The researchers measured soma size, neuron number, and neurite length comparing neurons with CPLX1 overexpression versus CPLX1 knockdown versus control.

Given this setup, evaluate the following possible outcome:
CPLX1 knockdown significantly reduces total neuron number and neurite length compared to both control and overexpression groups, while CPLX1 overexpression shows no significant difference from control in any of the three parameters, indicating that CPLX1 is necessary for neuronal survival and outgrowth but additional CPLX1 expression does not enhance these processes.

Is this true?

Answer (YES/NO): NO